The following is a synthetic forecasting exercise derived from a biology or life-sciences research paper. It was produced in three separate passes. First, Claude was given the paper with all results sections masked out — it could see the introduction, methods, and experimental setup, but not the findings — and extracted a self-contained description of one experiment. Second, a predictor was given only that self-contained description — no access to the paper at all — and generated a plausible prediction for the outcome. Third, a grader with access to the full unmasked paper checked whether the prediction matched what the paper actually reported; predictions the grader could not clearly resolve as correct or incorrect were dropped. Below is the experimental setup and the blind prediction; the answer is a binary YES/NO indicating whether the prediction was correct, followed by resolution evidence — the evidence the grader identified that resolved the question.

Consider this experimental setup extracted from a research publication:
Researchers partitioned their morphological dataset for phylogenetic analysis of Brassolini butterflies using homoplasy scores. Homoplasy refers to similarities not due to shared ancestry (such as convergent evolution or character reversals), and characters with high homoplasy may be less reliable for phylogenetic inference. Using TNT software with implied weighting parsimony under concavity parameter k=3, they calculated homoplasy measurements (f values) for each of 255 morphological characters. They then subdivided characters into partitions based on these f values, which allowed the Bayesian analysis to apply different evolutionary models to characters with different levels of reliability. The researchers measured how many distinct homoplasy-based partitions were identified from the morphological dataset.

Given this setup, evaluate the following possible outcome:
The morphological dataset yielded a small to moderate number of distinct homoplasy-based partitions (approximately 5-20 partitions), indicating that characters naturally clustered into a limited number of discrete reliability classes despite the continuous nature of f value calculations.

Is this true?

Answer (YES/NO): YES